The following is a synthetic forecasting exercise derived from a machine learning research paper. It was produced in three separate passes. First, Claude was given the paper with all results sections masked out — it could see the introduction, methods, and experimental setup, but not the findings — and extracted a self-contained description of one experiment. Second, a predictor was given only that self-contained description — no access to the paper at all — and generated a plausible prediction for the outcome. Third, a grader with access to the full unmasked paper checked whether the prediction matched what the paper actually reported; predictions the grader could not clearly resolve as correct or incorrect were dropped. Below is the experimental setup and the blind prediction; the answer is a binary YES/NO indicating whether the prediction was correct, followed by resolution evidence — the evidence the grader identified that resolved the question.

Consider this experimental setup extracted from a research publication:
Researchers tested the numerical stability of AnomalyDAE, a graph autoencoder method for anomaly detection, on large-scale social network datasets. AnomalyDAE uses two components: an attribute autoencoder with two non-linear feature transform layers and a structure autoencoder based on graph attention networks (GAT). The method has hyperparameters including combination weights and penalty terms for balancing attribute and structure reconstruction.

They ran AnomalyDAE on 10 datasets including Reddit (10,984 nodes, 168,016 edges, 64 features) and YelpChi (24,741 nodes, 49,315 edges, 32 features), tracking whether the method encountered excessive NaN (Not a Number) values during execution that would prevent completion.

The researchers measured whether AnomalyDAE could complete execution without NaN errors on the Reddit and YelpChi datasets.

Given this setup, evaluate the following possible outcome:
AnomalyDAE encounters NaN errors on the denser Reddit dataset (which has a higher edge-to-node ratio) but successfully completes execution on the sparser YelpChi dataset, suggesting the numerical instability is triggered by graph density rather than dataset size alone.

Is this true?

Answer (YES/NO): NO